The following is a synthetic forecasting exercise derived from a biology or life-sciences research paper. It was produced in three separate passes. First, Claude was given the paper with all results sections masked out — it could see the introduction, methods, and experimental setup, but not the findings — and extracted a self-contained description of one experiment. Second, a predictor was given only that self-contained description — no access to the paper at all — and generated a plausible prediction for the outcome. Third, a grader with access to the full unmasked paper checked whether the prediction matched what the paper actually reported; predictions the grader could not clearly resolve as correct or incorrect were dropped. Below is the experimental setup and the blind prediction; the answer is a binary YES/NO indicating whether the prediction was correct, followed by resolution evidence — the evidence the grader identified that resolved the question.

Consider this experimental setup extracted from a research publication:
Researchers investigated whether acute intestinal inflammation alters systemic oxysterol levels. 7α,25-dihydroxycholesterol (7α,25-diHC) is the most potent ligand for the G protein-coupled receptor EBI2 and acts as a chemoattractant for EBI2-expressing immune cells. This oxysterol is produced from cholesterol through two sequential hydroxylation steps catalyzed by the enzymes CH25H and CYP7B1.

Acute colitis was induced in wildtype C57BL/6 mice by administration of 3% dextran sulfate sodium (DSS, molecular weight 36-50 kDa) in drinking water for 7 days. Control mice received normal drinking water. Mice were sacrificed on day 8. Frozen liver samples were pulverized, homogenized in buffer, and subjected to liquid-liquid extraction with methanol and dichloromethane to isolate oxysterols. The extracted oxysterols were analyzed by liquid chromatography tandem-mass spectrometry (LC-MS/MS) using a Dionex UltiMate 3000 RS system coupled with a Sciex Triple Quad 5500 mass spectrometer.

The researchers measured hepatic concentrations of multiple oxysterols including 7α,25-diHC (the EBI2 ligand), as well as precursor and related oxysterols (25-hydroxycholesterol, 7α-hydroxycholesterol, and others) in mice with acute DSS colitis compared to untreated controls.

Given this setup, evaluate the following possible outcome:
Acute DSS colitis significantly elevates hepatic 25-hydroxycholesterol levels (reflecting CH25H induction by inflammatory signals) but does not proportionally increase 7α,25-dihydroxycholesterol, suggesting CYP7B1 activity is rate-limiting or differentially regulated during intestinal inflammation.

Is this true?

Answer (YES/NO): NO